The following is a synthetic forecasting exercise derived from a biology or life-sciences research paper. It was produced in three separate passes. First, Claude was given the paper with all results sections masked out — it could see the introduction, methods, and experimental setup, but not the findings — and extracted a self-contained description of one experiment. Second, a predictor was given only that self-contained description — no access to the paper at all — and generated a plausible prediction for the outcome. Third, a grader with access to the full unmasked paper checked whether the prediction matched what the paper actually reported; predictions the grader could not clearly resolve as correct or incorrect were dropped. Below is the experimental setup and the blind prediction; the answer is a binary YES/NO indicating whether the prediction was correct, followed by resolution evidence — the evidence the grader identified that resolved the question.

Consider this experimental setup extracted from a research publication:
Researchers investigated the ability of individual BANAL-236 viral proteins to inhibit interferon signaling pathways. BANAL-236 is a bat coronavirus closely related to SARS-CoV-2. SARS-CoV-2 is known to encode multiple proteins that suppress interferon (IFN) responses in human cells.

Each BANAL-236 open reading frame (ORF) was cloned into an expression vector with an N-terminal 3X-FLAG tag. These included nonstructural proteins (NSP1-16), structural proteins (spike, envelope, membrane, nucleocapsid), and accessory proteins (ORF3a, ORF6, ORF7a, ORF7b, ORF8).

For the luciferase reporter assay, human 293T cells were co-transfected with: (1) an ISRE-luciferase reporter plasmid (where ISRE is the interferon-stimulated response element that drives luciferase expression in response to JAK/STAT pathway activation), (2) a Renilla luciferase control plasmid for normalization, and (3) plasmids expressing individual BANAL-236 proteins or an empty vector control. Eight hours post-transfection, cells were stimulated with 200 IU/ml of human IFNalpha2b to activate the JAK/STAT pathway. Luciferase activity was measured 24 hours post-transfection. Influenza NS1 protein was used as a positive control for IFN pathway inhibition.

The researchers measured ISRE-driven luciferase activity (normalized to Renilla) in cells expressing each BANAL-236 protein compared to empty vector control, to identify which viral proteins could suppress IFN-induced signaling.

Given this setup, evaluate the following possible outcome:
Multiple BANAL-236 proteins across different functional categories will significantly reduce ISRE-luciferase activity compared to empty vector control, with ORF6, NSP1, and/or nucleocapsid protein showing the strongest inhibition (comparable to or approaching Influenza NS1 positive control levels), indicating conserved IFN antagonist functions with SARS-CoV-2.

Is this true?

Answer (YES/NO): NO